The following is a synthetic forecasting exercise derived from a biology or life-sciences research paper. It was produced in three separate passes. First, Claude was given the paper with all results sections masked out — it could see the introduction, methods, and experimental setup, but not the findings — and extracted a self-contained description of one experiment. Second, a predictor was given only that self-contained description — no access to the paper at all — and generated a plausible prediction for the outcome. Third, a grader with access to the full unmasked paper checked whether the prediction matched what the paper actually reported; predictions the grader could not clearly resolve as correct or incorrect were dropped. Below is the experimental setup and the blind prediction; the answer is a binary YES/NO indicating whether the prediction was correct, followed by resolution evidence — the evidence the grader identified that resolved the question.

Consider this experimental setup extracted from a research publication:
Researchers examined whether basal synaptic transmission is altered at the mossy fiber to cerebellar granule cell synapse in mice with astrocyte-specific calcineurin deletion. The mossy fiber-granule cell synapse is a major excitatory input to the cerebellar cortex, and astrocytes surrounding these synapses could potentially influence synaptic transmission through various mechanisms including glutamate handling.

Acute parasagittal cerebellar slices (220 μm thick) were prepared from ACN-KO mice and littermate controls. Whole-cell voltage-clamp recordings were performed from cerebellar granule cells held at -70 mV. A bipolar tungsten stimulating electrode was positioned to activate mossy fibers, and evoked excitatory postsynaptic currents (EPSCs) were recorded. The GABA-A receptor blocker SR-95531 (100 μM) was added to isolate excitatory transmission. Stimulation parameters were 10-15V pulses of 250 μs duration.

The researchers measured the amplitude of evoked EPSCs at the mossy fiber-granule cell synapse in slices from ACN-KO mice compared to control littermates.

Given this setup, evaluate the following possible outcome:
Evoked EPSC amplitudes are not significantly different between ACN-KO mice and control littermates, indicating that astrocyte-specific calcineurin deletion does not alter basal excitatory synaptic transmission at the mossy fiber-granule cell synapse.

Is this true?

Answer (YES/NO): YES